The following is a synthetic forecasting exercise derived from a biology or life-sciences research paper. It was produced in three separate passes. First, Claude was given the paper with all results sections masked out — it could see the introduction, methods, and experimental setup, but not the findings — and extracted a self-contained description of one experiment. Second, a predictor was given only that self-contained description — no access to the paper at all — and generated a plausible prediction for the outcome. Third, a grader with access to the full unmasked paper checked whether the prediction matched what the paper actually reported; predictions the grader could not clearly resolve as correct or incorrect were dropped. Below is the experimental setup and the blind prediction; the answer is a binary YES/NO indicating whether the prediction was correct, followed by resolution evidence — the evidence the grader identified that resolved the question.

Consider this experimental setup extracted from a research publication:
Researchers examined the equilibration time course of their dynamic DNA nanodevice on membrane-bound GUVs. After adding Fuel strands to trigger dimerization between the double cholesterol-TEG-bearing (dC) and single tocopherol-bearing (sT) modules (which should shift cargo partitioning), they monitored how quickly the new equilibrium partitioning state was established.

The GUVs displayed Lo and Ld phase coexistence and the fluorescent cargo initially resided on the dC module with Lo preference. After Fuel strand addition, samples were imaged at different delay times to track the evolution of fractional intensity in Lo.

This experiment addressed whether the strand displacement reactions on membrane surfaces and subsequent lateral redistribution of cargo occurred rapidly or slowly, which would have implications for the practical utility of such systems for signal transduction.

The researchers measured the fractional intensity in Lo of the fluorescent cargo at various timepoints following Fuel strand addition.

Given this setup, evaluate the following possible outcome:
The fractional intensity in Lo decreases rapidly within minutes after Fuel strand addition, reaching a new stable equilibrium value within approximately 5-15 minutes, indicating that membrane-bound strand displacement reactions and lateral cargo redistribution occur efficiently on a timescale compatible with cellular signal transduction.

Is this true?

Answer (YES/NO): NO